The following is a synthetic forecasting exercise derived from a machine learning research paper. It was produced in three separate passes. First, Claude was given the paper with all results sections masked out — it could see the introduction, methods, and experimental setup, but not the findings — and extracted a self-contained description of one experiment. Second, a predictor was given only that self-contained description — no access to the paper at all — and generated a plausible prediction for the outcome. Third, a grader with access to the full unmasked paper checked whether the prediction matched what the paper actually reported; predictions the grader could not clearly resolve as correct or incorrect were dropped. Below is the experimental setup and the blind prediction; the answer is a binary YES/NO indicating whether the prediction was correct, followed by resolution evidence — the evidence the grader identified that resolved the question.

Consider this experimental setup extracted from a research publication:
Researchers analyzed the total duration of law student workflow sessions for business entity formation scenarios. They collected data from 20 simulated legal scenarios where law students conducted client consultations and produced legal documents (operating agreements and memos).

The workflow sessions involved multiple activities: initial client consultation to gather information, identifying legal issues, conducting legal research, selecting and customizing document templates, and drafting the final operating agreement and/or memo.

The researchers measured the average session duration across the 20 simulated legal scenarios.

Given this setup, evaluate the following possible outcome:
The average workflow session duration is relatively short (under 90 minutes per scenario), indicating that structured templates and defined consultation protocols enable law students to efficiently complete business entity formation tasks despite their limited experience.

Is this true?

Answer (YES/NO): NO